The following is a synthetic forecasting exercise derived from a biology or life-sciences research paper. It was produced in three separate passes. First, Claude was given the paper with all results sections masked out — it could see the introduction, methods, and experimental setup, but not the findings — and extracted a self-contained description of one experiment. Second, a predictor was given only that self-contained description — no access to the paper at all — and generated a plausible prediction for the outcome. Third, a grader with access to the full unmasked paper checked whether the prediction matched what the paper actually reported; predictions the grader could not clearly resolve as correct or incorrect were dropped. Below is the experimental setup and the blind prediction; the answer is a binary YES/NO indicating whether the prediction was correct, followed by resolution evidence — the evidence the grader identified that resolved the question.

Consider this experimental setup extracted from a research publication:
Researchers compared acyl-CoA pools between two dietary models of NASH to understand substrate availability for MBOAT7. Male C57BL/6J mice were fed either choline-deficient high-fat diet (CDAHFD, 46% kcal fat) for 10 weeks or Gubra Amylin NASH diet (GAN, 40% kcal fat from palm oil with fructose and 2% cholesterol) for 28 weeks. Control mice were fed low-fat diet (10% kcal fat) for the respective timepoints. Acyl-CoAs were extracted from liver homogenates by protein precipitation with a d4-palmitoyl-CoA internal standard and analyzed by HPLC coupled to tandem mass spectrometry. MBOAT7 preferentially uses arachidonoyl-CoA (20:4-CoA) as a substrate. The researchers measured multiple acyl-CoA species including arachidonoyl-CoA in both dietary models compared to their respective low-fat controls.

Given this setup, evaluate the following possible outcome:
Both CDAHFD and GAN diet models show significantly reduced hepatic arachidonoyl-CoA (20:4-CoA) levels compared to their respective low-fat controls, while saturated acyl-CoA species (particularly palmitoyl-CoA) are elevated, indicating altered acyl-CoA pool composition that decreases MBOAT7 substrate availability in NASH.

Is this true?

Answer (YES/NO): NO